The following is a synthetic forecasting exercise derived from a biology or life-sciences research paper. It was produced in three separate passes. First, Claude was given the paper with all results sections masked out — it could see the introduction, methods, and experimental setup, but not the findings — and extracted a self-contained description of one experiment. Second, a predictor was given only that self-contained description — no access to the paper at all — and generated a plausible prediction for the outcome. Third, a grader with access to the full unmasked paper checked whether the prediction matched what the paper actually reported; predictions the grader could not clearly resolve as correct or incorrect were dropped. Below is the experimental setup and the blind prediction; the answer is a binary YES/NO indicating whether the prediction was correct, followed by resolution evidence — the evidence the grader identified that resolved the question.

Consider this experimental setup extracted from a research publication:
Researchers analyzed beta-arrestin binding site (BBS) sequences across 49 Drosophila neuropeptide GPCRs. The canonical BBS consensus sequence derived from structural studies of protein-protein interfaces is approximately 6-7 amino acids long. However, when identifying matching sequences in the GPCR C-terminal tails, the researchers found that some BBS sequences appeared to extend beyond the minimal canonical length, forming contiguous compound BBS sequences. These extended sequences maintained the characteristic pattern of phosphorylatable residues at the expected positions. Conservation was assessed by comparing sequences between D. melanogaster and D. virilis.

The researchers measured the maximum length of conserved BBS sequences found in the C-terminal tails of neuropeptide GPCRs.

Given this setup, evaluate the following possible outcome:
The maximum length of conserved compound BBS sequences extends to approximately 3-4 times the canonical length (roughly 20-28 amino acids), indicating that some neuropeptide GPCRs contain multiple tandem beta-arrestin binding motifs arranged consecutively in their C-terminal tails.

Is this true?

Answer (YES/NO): YES